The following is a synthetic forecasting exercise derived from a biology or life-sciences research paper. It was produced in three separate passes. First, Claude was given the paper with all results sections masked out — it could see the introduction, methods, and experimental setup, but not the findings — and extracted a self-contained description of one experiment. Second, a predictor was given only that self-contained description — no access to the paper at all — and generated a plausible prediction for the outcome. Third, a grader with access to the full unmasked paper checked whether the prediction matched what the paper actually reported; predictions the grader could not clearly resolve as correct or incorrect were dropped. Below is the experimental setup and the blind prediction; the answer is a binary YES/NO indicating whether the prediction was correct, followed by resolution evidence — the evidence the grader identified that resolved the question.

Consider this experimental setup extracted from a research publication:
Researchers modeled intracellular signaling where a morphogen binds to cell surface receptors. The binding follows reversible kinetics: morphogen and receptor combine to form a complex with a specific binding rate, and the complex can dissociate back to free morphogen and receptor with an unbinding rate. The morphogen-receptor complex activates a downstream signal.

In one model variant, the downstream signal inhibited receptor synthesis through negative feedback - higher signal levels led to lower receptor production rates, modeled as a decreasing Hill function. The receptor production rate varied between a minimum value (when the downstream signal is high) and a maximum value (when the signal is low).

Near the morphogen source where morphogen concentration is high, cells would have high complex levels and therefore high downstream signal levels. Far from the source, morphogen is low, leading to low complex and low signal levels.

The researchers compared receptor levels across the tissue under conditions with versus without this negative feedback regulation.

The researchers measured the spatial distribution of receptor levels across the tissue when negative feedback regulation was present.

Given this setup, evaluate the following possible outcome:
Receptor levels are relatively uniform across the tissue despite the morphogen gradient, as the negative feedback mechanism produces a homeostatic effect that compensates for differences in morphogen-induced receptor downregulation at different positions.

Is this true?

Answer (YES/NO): NO